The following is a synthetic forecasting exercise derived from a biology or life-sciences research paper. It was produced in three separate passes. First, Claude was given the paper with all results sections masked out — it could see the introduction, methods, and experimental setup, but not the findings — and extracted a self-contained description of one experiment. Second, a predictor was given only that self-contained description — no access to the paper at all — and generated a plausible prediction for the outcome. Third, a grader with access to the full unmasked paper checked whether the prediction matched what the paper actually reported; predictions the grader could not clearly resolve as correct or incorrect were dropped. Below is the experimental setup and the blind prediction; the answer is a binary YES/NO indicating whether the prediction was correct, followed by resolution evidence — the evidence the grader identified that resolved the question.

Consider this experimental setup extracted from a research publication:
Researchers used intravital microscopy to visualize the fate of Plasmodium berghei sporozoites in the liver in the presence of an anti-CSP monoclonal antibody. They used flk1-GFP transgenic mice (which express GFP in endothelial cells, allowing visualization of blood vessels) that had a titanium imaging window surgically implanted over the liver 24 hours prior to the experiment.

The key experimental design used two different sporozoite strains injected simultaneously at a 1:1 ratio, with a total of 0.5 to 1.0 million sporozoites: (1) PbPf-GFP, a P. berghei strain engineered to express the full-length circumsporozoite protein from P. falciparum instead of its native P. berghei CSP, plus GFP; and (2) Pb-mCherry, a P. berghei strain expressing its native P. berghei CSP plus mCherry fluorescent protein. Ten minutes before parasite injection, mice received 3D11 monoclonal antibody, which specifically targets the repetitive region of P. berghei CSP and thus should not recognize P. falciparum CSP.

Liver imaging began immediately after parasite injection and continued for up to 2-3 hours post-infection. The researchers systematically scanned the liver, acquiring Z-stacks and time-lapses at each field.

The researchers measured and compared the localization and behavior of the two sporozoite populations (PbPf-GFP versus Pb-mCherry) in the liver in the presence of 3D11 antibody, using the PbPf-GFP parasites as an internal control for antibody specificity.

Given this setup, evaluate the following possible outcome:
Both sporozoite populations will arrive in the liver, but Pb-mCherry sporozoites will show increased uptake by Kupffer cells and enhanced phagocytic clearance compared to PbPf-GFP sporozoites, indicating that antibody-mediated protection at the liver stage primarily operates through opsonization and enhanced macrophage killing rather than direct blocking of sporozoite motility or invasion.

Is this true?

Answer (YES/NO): NO